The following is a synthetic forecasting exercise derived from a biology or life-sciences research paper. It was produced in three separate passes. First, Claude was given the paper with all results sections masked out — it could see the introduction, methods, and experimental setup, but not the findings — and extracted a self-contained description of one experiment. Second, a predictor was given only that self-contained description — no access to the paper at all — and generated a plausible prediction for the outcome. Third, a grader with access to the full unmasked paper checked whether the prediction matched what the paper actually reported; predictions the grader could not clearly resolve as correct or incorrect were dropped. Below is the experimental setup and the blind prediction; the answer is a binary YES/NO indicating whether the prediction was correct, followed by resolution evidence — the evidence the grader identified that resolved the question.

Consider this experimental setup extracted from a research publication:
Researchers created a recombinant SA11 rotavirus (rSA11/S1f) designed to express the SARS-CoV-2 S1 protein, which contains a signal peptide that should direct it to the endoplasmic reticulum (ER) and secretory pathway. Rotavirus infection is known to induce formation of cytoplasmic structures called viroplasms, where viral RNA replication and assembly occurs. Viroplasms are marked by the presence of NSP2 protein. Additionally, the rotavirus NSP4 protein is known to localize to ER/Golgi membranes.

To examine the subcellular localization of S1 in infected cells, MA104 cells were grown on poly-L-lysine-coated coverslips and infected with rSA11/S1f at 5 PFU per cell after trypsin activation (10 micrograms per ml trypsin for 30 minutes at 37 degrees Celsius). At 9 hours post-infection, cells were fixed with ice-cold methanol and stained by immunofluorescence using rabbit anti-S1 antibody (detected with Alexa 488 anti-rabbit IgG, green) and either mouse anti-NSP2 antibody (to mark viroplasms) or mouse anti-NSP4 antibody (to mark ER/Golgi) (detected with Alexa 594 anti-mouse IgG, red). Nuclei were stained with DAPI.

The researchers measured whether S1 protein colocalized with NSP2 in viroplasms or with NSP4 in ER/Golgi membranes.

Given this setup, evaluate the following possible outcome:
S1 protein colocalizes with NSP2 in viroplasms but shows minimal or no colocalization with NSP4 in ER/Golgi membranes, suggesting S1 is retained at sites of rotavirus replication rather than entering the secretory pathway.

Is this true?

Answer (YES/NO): NO